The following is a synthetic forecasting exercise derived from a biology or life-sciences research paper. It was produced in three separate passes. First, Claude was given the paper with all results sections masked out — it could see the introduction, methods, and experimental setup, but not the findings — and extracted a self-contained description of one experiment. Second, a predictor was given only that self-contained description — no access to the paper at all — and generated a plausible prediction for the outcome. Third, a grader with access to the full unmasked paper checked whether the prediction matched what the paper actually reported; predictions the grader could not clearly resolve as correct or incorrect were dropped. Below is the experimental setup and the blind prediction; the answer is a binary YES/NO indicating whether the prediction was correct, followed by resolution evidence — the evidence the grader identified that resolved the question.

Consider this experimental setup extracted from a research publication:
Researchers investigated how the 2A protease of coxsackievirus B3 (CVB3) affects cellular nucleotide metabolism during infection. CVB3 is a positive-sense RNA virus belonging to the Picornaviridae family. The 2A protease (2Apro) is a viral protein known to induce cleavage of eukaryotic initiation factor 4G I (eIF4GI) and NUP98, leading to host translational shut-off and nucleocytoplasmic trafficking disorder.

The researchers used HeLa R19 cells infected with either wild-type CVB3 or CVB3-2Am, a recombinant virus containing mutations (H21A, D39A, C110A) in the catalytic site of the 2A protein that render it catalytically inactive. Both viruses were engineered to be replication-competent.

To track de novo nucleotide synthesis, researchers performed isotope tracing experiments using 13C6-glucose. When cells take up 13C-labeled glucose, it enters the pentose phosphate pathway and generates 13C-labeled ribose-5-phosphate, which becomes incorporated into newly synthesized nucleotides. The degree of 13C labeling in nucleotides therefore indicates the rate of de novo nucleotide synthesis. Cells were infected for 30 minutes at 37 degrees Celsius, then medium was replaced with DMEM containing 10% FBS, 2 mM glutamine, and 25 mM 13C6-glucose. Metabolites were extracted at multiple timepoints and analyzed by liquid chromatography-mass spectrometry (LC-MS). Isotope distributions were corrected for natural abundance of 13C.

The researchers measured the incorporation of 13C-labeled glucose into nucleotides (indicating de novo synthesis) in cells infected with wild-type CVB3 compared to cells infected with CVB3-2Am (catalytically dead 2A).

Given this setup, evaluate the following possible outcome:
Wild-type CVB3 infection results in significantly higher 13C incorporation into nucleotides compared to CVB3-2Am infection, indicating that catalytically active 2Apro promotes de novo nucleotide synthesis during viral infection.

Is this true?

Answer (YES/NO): NO